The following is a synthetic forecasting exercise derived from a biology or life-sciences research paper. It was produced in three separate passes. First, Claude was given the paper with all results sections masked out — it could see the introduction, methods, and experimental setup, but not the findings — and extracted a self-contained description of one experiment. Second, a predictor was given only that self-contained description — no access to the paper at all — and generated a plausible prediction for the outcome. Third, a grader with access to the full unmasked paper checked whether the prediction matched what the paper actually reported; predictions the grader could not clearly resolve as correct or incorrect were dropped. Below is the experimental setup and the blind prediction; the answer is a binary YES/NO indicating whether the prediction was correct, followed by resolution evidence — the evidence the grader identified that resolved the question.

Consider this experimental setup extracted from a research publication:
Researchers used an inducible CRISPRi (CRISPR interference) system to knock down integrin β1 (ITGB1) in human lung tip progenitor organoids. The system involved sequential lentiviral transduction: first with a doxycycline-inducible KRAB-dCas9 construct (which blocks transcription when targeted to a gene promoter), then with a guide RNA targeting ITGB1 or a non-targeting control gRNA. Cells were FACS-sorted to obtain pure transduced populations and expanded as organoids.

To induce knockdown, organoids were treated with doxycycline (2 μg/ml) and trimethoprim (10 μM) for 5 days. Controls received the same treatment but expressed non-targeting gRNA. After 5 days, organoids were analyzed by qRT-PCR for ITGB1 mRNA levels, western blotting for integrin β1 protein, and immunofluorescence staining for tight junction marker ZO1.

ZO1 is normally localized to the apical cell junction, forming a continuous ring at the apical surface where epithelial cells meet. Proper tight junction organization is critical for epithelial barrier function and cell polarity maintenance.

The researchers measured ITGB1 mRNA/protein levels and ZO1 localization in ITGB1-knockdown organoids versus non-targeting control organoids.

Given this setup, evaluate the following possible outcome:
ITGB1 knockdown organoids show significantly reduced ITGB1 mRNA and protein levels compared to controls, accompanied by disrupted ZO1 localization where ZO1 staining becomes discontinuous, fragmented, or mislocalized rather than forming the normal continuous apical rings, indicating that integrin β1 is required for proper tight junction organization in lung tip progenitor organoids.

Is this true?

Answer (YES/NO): YES